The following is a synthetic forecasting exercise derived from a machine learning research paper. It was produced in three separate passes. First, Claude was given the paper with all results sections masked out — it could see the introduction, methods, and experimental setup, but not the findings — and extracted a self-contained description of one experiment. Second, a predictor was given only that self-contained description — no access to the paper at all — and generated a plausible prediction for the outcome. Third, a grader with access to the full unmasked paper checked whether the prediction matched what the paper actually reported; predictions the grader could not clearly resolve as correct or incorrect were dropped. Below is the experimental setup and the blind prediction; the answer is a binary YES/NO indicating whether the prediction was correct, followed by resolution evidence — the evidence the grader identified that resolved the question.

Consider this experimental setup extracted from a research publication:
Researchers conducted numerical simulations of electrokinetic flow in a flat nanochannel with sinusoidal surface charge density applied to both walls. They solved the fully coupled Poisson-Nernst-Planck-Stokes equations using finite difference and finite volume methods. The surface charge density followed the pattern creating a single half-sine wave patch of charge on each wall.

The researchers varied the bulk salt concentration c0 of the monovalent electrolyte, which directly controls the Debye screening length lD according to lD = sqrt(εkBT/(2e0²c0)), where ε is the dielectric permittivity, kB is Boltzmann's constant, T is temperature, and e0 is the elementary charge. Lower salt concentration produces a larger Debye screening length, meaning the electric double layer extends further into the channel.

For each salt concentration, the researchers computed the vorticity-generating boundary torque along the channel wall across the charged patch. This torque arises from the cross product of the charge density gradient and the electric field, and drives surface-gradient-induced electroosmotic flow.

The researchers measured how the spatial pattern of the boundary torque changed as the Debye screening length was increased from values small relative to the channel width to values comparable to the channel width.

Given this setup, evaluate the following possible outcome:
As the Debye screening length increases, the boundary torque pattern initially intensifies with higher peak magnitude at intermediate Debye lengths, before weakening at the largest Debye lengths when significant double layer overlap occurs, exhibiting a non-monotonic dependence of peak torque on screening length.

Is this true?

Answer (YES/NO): NO